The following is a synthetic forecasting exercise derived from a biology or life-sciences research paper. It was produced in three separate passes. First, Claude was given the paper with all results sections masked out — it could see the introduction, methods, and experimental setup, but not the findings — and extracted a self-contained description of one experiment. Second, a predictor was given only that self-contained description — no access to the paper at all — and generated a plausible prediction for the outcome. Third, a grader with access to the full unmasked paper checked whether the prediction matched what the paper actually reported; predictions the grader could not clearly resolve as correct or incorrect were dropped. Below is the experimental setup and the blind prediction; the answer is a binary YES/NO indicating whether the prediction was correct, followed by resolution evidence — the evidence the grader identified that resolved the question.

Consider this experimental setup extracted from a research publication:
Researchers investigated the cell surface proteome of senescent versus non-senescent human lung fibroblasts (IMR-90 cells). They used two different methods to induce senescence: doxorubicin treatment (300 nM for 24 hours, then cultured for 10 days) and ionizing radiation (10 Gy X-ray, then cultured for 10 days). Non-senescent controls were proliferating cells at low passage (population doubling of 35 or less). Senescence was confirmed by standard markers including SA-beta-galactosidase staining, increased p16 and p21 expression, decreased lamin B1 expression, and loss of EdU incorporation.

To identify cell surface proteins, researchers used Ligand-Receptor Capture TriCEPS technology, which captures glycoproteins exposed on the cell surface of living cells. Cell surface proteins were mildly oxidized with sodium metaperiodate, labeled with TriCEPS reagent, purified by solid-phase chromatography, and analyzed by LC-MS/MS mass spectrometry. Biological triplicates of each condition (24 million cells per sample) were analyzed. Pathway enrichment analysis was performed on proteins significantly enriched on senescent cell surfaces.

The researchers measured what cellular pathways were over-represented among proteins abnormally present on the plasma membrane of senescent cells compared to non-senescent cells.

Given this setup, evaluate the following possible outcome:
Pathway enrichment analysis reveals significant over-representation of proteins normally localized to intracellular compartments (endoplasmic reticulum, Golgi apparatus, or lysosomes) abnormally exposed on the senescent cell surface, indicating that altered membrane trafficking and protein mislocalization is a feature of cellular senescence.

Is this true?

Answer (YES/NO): YES